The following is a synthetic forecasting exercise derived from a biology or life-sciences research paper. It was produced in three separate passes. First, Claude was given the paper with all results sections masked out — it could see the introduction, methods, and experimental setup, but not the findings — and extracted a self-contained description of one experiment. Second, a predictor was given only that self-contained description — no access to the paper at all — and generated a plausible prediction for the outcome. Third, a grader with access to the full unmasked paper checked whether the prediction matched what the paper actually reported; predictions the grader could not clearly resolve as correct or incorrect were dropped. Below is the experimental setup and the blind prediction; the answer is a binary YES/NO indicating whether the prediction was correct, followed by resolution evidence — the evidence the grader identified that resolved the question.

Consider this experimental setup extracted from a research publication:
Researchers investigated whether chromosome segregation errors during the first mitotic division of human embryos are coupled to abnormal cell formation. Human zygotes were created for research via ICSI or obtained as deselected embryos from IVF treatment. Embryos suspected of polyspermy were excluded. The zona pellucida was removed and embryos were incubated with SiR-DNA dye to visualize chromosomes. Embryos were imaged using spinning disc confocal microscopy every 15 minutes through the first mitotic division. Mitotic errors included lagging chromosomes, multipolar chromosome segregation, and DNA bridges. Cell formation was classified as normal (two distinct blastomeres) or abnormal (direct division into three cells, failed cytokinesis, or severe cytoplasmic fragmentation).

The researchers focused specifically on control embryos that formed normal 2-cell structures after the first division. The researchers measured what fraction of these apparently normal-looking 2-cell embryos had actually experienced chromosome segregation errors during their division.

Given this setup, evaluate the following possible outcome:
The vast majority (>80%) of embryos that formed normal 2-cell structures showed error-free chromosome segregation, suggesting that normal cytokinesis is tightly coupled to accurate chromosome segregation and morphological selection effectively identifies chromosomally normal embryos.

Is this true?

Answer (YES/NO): NO